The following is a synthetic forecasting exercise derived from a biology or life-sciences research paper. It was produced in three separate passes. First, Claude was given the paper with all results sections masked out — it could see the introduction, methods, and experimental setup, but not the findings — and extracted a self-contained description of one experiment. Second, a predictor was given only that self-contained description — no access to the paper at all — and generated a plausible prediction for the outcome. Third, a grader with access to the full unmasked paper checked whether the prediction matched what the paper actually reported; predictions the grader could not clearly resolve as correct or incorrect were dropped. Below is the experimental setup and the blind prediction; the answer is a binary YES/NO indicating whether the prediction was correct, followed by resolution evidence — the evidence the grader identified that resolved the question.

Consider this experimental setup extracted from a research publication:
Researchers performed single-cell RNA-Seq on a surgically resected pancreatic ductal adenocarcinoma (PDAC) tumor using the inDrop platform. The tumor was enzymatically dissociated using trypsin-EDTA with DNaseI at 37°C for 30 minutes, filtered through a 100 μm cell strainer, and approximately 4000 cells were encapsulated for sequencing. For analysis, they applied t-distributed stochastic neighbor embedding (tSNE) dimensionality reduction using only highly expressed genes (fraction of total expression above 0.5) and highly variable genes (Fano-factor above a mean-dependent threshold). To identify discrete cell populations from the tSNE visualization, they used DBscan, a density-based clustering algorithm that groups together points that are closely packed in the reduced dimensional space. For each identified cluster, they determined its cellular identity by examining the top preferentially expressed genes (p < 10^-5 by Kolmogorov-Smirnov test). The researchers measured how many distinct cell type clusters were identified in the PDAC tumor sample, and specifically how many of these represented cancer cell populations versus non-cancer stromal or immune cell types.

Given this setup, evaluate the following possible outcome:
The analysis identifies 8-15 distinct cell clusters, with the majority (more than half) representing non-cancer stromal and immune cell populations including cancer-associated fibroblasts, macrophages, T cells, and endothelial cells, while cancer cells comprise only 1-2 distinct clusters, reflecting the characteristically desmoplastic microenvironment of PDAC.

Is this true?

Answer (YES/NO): NO